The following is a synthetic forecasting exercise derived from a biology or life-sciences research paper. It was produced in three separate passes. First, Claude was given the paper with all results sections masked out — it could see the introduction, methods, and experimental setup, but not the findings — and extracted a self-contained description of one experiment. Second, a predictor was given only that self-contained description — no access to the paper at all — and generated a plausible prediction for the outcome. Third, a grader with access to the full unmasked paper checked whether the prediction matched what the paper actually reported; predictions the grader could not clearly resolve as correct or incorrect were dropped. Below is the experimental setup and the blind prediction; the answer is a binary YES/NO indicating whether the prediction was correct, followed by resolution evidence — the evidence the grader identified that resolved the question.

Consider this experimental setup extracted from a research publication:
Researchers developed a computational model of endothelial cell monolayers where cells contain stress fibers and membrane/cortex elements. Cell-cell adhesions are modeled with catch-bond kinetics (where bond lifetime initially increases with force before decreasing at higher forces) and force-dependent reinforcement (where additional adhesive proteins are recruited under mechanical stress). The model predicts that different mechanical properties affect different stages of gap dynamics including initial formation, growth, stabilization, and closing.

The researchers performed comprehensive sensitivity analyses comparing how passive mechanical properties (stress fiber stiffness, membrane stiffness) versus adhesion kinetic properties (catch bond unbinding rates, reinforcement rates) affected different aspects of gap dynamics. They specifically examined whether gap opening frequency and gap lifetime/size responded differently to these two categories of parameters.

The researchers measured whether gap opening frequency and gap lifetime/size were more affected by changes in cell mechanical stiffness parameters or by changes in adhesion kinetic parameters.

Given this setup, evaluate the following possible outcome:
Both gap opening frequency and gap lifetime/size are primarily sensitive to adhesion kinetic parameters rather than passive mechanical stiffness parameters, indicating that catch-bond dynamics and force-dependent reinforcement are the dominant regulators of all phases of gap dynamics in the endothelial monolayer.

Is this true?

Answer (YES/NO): NO